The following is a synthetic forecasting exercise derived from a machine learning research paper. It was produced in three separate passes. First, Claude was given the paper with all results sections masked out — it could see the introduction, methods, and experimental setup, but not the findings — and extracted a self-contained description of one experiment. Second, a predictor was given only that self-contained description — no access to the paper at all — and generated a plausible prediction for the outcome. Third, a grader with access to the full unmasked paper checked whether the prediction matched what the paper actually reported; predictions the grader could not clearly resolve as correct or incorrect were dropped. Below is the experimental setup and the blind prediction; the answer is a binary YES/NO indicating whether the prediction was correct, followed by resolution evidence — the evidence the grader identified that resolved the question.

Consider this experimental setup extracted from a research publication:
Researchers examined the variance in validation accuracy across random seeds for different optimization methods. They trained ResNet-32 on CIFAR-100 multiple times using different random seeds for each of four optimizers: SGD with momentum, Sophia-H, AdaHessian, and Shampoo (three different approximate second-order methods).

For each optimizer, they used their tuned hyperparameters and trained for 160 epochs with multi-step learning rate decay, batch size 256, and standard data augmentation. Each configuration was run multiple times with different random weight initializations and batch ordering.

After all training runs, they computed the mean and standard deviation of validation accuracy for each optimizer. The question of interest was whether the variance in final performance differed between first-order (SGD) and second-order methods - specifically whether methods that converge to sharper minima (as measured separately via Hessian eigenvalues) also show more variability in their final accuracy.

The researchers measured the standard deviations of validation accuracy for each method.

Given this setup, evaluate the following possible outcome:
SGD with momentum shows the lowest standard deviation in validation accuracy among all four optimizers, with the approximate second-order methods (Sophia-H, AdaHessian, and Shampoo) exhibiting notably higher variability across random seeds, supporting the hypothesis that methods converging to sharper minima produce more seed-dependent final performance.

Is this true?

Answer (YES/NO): YES